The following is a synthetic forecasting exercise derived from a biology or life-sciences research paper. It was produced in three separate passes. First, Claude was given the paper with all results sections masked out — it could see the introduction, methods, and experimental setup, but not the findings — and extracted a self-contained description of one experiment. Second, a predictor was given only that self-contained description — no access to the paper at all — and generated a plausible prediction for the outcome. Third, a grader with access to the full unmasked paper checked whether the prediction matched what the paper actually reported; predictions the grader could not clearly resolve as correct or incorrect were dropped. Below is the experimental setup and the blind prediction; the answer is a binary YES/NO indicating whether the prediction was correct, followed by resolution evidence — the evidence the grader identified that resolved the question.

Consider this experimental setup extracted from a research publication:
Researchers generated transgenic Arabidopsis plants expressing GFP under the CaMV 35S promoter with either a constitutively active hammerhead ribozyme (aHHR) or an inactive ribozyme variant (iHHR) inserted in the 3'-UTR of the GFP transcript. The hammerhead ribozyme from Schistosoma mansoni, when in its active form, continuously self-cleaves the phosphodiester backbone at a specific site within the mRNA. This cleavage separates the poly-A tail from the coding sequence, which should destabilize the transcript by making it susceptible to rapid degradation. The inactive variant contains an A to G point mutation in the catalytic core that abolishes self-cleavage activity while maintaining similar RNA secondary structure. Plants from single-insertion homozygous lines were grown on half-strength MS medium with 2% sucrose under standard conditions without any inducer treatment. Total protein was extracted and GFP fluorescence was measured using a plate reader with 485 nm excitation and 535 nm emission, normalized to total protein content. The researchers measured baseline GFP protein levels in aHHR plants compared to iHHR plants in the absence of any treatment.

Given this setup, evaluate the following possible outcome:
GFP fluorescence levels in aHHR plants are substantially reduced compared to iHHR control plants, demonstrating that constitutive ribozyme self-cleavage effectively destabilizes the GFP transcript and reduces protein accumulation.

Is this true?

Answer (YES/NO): YES